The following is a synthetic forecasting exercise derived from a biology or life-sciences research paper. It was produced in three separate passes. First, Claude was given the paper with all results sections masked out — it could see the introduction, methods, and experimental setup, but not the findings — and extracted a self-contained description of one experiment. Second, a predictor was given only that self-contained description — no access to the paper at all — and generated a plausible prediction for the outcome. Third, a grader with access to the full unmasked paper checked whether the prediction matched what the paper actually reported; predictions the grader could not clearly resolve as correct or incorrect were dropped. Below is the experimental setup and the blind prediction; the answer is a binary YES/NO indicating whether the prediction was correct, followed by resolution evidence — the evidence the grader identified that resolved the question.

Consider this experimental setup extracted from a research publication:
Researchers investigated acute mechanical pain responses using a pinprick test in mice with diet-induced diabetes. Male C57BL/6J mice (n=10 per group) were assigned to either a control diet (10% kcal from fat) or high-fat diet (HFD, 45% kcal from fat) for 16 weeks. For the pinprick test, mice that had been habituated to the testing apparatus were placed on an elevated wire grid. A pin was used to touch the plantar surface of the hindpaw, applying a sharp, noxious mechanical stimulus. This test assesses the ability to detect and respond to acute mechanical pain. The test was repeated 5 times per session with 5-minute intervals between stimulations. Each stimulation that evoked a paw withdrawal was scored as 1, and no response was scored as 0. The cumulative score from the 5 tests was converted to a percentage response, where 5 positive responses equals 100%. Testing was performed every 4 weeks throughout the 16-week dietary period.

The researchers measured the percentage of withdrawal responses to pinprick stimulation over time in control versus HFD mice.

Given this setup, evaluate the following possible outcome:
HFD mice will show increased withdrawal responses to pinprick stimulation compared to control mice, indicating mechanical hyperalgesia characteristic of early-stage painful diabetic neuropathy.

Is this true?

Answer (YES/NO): NO